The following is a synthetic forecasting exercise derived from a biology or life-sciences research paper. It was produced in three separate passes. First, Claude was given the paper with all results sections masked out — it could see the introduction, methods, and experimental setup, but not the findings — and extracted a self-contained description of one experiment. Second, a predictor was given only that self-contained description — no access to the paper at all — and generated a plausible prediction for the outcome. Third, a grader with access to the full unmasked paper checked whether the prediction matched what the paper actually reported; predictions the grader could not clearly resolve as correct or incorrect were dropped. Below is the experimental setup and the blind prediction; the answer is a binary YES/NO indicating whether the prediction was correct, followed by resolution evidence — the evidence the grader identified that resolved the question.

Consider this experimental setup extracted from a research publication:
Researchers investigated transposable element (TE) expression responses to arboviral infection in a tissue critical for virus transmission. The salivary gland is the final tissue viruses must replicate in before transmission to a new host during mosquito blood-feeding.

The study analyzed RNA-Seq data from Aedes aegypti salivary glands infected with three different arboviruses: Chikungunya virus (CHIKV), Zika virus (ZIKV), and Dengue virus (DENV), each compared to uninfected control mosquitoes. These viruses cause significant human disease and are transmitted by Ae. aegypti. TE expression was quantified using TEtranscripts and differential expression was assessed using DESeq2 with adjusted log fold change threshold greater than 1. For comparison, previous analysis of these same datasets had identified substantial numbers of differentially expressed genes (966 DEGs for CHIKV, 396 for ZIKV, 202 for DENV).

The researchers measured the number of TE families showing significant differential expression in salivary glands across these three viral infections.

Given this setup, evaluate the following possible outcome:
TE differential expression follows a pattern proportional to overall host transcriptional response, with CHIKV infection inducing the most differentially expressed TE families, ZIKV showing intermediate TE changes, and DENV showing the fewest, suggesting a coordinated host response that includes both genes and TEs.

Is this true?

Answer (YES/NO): NO